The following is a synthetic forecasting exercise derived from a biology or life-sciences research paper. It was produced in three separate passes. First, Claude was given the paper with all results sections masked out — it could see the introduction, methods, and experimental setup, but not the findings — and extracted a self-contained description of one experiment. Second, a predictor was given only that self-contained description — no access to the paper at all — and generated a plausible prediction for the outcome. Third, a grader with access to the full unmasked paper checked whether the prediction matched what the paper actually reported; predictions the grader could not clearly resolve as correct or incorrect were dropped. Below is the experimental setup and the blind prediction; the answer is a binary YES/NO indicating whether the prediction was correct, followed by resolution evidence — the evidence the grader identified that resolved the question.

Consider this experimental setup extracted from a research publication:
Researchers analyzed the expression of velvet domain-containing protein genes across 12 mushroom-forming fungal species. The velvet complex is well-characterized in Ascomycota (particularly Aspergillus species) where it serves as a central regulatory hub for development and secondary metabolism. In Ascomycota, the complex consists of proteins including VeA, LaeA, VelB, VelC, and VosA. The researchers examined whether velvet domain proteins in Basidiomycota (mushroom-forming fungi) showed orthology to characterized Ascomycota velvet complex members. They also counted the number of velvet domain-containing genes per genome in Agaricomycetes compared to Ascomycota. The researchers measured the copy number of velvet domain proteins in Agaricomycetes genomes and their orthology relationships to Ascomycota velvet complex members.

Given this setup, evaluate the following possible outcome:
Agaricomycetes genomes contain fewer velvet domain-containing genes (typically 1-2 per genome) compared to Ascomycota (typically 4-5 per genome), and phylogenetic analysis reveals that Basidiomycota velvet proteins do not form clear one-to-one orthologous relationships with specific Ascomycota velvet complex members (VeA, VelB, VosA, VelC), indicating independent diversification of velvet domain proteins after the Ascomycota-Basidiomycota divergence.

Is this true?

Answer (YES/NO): NO